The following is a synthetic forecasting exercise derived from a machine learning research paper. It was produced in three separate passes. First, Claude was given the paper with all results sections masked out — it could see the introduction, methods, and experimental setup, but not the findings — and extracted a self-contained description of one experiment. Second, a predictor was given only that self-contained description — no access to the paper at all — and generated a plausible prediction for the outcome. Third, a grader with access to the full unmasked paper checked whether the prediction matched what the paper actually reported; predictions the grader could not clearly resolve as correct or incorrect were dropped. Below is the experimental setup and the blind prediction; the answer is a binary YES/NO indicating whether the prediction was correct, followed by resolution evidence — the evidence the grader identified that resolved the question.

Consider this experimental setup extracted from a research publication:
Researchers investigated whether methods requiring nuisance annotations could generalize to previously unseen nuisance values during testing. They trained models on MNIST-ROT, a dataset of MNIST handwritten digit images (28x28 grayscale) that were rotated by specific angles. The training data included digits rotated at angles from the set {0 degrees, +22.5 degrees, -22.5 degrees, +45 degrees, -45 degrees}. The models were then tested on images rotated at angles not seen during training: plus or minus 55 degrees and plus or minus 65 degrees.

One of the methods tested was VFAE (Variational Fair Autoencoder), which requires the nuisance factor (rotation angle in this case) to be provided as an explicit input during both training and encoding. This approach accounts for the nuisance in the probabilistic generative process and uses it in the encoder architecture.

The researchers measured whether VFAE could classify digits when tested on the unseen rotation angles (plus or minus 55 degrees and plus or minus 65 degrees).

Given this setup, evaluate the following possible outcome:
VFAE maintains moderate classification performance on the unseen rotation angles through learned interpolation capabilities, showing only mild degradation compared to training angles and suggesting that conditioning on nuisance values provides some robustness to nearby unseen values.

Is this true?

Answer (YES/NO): NO